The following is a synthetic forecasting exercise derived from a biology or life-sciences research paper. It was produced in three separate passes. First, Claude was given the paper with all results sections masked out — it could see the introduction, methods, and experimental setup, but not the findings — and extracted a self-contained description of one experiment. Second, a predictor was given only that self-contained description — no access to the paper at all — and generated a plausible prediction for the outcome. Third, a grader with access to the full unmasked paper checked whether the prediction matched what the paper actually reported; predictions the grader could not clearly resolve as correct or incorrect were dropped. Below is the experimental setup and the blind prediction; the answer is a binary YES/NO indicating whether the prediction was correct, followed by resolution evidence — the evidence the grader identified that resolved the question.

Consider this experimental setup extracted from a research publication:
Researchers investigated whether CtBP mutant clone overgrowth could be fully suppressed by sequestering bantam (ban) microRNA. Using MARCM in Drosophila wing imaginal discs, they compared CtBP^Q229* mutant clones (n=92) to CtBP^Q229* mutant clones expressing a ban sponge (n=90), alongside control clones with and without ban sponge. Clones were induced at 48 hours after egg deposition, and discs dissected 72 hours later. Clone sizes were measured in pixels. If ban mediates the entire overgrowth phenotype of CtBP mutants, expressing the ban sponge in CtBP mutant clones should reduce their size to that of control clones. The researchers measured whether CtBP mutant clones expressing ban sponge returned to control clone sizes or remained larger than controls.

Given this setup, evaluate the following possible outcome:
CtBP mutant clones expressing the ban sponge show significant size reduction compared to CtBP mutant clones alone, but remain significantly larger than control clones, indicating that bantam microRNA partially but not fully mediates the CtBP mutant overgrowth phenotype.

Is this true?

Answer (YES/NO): NO